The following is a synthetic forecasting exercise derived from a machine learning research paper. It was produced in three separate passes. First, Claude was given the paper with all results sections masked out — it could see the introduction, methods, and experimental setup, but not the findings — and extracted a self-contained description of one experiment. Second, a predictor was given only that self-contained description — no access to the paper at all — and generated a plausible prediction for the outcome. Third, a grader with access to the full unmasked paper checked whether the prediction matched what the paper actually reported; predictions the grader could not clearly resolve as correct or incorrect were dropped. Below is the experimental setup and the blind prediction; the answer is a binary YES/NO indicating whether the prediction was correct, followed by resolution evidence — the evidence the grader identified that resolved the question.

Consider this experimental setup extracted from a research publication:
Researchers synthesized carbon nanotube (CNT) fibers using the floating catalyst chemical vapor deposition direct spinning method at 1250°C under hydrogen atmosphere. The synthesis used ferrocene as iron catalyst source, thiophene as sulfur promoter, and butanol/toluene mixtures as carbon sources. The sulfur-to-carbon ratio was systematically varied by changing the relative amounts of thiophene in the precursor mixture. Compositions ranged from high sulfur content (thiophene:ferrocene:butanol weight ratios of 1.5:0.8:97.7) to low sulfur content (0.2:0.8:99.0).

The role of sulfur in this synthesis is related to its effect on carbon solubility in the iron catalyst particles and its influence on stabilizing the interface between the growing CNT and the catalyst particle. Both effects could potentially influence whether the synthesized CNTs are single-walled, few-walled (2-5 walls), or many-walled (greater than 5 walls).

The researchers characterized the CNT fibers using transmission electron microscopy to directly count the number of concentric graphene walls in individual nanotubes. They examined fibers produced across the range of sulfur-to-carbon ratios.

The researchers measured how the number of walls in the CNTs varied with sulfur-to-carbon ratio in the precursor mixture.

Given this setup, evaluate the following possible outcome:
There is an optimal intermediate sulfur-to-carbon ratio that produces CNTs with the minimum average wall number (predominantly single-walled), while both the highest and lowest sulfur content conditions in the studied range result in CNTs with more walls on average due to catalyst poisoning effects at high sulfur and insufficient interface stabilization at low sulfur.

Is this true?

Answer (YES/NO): NO